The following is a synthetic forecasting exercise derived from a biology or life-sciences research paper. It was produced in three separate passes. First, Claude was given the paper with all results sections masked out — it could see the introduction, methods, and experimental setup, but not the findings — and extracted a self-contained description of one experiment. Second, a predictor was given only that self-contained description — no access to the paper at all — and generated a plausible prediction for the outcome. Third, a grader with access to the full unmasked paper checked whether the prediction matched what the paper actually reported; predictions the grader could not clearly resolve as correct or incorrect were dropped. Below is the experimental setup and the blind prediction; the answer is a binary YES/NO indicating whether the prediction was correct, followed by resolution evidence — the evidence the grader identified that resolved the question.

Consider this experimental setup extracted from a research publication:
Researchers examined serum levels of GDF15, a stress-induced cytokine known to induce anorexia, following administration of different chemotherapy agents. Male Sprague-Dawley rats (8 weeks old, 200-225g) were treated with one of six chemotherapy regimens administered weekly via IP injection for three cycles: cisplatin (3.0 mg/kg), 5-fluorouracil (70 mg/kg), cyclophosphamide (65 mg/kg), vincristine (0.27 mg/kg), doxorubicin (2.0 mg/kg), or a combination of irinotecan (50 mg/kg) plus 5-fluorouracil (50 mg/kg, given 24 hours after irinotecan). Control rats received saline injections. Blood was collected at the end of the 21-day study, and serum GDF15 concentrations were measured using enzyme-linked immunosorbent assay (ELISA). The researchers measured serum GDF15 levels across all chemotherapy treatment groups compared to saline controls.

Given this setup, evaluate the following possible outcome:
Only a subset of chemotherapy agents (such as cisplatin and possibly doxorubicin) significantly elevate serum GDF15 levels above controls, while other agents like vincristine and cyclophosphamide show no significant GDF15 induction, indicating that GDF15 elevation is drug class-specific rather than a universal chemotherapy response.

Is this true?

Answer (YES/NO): NO